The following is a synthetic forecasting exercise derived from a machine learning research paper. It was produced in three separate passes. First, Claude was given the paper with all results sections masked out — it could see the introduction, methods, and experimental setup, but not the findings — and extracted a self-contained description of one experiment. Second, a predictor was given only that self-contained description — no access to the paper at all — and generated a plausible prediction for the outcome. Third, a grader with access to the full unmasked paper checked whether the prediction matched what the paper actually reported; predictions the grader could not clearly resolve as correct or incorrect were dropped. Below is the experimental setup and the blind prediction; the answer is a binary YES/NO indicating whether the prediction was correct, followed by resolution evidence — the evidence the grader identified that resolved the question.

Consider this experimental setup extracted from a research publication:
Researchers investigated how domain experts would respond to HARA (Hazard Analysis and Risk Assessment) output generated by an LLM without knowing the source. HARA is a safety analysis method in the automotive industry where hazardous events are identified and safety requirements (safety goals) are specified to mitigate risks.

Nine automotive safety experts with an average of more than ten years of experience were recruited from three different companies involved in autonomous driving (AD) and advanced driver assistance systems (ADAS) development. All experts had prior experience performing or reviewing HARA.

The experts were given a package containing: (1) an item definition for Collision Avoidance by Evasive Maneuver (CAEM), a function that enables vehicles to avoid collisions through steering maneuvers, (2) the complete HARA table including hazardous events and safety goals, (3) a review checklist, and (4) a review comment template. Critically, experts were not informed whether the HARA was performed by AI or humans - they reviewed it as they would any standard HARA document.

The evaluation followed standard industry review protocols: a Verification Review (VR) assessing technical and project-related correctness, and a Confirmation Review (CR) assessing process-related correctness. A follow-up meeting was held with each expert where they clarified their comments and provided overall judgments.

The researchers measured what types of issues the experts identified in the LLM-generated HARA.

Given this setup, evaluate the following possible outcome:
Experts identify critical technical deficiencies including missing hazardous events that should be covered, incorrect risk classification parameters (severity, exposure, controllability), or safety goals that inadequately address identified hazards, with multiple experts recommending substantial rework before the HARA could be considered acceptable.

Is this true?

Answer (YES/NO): NO